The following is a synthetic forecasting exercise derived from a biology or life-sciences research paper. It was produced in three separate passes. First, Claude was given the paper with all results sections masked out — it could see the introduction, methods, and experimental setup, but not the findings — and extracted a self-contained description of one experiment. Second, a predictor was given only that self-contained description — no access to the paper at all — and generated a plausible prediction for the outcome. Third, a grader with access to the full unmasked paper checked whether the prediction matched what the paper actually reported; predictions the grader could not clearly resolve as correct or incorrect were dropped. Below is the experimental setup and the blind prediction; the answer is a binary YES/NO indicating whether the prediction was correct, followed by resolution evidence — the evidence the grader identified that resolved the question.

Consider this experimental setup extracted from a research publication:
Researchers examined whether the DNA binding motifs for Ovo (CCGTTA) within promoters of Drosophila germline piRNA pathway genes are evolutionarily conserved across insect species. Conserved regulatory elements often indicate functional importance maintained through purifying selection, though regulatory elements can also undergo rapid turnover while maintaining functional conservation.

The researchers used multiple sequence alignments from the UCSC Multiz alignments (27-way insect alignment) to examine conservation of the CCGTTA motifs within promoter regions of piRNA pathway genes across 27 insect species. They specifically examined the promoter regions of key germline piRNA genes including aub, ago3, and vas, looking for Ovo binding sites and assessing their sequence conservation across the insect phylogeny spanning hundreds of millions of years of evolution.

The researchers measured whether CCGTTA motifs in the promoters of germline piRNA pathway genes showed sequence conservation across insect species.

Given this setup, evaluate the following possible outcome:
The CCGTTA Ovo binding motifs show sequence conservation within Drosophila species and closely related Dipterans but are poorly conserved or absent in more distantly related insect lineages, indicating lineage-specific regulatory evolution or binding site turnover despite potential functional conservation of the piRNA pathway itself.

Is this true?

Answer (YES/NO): NO